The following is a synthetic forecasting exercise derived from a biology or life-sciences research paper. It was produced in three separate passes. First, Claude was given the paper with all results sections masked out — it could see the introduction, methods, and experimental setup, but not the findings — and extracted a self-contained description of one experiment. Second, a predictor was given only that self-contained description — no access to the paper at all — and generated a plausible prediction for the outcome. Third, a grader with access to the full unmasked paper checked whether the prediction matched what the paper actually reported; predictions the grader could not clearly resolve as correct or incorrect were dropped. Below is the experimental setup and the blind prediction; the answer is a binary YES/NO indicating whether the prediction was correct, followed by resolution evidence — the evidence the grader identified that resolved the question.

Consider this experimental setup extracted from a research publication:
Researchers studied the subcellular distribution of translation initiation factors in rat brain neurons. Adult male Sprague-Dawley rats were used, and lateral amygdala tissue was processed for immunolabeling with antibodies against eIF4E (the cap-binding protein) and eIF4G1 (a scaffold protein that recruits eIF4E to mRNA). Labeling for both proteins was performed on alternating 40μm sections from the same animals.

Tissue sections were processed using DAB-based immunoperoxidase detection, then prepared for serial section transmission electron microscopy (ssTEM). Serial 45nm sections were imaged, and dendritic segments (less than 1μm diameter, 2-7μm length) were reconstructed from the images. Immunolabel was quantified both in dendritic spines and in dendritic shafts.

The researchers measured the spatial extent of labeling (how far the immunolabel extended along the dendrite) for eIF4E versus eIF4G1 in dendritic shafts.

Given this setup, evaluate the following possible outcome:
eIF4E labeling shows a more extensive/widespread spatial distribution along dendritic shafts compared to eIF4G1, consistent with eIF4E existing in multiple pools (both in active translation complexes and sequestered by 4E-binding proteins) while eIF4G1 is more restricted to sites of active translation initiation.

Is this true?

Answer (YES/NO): NO